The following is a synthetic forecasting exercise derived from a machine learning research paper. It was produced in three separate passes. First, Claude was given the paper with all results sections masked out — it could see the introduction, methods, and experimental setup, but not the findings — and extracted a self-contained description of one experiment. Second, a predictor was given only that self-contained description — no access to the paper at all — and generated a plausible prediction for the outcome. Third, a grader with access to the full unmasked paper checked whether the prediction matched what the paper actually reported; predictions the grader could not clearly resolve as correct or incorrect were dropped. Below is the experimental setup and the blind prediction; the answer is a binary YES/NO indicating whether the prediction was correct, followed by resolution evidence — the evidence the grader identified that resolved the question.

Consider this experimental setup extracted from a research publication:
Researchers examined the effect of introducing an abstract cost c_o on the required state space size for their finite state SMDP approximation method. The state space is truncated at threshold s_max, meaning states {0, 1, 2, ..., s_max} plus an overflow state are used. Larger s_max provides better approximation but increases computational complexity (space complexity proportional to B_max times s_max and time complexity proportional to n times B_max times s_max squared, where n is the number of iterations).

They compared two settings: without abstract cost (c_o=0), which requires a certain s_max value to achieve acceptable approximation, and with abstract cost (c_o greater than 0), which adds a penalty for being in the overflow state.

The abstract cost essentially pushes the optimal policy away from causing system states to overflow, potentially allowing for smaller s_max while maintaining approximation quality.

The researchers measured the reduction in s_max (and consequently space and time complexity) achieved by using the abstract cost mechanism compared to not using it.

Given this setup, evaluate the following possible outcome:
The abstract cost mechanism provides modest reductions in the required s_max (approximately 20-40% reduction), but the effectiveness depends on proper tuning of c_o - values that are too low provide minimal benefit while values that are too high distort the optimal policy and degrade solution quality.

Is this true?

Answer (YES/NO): NO